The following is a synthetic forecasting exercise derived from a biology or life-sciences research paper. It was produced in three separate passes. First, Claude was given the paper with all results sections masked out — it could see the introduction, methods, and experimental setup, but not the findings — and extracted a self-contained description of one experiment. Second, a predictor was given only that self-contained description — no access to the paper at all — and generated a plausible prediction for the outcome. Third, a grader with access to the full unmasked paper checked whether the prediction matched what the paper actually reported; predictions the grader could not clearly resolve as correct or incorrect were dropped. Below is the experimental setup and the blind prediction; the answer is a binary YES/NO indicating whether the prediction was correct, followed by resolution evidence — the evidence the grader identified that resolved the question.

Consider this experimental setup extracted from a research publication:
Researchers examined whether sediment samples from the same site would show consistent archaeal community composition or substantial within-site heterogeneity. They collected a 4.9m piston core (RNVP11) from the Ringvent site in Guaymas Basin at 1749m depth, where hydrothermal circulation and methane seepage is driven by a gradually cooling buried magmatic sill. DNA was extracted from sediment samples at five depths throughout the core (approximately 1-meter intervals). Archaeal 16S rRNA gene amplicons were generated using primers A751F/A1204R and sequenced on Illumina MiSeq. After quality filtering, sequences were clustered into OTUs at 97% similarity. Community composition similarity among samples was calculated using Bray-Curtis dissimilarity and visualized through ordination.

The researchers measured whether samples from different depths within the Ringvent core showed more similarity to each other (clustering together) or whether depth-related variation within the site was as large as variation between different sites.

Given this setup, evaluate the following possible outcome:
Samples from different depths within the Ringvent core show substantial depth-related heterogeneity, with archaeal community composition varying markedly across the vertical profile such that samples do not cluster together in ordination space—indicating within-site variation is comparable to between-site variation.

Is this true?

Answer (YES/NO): YES